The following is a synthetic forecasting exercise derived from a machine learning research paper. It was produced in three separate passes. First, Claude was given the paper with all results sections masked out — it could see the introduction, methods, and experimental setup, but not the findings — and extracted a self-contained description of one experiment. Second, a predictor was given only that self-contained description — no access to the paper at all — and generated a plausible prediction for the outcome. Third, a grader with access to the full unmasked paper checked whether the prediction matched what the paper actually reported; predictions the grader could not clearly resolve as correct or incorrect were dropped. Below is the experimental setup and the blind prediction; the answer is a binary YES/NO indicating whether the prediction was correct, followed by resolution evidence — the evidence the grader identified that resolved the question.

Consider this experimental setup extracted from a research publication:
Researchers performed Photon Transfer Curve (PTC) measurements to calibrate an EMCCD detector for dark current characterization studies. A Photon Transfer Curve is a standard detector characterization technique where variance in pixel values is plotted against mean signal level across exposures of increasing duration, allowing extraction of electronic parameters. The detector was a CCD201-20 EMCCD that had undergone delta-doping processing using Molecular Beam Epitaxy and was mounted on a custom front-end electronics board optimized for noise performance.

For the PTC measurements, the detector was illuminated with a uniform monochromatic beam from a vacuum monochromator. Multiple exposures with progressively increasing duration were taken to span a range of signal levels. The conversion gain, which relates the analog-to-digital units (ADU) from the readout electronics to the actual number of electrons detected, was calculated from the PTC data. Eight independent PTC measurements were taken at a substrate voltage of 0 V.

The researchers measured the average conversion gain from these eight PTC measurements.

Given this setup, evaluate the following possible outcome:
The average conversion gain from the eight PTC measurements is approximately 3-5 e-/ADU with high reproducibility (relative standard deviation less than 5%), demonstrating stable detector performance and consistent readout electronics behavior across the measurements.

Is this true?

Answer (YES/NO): NO